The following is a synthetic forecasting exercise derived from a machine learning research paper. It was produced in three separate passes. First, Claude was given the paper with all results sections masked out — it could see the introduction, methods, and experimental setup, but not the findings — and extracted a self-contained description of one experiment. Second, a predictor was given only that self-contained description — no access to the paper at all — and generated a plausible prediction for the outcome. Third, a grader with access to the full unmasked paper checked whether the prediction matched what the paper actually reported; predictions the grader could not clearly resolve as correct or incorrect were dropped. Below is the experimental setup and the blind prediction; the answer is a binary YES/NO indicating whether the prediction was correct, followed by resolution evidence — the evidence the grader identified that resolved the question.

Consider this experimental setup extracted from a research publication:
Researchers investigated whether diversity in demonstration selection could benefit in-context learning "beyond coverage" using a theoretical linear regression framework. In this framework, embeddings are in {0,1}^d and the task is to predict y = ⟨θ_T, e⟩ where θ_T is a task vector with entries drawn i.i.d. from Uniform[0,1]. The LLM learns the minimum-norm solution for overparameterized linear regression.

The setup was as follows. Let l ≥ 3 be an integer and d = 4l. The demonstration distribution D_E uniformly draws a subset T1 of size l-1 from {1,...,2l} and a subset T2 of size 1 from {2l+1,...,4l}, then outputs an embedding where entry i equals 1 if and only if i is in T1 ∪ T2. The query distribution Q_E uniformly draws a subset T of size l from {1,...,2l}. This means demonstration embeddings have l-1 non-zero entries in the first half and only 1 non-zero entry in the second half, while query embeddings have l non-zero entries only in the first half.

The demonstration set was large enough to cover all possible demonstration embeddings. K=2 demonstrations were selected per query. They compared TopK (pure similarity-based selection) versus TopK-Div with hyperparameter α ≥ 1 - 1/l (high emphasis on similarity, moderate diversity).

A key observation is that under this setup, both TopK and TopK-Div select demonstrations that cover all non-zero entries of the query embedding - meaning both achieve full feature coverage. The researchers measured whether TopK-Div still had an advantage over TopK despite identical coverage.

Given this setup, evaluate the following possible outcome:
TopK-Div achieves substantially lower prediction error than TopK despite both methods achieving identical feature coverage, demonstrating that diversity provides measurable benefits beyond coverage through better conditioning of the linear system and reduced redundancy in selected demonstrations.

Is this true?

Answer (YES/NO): NO